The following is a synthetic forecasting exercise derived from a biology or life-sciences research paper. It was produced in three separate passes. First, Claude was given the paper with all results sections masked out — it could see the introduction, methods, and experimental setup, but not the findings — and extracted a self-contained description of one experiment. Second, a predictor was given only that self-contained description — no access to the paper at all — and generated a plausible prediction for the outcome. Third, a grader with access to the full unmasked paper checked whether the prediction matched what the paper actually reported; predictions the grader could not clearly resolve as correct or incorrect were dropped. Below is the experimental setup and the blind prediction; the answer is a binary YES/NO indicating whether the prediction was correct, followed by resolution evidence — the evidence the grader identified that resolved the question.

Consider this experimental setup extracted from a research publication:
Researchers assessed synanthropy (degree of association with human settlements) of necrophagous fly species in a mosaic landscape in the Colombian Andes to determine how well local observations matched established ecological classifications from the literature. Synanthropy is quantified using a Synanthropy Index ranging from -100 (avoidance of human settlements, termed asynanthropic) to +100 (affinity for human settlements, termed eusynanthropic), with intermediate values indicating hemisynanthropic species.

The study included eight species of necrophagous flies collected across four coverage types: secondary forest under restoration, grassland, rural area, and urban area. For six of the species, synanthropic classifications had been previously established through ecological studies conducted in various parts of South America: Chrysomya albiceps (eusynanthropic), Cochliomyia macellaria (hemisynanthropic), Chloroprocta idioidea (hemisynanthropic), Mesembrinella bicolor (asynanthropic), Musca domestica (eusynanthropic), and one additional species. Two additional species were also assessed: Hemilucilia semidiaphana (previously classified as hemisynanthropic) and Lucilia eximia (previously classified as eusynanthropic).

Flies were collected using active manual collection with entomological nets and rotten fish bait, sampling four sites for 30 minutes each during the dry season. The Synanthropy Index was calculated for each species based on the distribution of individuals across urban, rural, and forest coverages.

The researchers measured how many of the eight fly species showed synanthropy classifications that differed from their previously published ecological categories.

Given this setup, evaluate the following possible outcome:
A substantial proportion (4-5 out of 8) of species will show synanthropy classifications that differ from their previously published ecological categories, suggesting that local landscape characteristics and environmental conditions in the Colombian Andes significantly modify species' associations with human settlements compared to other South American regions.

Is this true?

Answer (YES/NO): NO